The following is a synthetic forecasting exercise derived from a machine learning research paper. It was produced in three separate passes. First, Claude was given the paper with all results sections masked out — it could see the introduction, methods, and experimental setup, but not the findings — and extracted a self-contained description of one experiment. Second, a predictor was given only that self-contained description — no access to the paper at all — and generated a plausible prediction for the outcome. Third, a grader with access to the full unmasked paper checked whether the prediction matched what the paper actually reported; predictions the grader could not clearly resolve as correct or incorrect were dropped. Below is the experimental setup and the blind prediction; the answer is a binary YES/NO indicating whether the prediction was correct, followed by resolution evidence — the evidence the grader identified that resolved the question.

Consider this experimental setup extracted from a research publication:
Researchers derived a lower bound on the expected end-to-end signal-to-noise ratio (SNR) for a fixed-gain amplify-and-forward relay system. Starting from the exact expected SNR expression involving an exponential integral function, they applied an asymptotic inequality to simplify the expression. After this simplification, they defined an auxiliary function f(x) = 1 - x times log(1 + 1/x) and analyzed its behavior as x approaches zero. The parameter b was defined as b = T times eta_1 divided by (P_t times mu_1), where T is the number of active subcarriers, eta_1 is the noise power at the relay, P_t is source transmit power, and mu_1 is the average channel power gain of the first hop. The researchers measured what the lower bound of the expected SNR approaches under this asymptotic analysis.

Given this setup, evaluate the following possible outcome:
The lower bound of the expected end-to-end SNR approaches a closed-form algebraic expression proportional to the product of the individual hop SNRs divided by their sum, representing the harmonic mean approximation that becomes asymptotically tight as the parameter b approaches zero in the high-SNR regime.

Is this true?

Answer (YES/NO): NO